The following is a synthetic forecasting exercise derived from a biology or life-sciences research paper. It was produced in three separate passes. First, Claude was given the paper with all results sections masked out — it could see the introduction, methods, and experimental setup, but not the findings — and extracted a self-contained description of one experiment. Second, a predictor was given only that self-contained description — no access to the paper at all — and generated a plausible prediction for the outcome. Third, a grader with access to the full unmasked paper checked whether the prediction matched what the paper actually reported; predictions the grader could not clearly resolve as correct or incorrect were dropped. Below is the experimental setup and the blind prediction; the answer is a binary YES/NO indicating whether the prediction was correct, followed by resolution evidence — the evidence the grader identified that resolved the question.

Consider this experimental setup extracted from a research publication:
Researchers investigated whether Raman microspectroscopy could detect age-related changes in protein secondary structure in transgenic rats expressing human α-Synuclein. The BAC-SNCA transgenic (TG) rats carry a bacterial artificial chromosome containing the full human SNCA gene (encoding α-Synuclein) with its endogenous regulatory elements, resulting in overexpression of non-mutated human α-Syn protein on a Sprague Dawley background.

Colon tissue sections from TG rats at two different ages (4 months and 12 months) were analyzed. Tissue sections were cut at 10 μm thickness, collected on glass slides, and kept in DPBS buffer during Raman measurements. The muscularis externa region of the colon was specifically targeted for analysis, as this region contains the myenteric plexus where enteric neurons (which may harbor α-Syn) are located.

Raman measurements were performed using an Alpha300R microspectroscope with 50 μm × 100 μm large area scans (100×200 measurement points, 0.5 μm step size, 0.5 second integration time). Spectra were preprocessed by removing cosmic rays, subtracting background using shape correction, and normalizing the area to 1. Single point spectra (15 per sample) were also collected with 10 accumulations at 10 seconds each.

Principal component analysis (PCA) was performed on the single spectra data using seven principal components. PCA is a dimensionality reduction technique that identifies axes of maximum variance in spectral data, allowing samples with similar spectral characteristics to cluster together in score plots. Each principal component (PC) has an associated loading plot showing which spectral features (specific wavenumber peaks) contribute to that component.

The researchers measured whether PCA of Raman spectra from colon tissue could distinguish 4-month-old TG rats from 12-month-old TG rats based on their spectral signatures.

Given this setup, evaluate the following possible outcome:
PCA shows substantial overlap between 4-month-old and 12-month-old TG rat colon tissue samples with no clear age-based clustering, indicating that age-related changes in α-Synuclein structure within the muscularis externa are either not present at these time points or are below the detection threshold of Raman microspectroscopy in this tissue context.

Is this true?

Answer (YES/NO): NO